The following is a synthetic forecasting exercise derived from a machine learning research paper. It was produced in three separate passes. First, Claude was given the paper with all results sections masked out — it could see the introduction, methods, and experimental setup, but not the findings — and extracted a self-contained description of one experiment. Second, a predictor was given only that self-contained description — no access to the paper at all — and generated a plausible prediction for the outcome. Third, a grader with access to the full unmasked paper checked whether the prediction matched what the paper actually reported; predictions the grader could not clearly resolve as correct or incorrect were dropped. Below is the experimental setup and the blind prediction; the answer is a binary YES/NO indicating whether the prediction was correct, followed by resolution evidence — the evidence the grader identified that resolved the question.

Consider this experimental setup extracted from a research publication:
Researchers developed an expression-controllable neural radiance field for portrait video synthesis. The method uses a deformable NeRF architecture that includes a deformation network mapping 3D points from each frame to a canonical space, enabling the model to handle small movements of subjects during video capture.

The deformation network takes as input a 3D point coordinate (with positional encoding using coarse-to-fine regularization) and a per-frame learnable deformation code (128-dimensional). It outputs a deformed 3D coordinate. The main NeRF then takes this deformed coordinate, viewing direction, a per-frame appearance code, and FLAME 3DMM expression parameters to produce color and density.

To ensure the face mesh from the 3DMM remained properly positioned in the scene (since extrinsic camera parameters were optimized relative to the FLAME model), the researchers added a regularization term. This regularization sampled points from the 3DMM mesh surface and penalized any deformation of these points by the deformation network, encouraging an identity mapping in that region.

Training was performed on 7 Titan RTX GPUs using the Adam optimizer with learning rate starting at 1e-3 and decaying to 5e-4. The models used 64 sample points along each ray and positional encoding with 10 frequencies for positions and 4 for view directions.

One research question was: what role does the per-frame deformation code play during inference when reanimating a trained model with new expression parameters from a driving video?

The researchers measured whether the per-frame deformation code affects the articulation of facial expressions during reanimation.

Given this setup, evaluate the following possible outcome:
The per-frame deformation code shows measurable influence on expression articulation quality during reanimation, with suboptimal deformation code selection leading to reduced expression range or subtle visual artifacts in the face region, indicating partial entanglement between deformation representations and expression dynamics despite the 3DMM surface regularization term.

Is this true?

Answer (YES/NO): NO